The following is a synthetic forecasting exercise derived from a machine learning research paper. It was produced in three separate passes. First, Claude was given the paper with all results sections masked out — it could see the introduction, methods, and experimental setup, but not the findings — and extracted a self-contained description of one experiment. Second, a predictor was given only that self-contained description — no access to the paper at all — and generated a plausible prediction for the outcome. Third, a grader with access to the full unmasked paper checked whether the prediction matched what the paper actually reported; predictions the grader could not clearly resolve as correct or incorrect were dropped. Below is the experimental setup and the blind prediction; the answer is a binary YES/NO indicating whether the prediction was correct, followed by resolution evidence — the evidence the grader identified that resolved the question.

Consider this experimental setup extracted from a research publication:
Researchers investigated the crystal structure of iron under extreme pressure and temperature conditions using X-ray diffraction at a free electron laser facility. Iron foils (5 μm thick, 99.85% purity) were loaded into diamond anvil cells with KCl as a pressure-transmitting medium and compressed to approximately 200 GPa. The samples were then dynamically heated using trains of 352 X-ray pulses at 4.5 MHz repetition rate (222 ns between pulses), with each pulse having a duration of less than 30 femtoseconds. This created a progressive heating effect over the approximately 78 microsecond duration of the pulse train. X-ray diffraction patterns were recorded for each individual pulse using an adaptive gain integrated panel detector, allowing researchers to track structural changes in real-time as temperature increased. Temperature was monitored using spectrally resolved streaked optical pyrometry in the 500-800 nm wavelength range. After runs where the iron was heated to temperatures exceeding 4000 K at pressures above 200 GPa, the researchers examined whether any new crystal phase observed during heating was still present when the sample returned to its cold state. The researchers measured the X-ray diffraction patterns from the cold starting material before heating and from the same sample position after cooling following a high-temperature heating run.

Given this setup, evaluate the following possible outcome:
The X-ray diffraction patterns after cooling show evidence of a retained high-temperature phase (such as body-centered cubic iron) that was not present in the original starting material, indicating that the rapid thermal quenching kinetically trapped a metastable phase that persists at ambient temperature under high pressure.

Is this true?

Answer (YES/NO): NO